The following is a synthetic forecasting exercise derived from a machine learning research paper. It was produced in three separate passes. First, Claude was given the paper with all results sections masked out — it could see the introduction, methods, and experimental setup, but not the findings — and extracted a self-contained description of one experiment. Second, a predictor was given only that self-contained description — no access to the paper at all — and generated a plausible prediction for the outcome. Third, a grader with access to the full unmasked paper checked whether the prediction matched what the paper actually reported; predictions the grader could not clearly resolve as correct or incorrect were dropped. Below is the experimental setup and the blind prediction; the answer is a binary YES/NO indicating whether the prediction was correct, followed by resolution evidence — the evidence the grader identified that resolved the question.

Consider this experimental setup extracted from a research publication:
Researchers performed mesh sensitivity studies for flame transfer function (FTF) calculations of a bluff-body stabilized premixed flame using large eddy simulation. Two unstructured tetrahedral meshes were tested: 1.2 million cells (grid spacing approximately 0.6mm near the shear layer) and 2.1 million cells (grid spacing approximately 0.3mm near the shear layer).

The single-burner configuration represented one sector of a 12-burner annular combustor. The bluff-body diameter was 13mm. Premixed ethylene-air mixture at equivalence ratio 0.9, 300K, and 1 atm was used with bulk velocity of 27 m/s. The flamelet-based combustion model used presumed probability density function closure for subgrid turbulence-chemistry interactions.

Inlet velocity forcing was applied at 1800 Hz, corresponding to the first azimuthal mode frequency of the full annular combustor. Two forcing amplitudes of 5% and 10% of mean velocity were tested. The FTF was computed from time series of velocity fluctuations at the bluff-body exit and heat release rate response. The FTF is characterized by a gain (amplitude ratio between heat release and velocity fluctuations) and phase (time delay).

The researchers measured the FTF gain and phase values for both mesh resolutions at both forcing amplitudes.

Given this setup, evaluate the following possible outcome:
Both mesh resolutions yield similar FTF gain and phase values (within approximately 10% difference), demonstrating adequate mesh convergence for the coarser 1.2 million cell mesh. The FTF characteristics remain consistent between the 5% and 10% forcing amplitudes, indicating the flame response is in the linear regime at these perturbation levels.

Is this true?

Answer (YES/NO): NO